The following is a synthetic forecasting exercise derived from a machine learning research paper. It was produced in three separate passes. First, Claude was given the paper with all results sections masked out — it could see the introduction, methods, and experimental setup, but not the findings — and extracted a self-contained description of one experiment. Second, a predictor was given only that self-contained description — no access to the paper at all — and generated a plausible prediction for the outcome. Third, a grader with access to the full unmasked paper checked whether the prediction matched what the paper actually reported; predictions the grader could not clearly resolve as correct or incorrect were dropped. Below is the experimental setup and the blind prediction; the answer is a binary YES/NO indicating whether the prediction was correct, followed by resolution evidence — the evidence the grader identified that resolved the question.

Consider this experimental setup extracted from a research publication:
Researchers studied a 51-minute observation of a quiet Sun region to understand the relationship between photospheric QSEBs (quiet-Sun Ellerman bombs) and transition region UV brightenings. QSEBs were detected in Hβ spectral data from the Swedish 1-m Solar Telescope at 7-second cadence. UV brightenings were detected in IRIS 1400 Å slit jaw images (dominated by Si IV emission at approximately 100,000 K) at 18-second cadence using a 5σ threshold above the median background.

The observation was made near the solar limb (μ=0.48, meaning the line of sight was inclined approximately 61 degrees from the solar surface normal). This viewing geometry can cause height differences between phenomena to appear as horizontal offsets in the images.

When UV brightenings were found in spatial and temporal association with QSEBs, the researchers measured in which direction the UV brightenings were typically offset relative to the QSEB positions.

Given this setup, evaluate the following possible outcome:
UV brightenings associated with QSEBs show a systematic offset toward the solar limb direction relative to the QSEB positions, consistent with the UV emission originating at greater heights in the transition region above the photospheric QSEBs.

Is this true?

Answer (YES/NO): YES